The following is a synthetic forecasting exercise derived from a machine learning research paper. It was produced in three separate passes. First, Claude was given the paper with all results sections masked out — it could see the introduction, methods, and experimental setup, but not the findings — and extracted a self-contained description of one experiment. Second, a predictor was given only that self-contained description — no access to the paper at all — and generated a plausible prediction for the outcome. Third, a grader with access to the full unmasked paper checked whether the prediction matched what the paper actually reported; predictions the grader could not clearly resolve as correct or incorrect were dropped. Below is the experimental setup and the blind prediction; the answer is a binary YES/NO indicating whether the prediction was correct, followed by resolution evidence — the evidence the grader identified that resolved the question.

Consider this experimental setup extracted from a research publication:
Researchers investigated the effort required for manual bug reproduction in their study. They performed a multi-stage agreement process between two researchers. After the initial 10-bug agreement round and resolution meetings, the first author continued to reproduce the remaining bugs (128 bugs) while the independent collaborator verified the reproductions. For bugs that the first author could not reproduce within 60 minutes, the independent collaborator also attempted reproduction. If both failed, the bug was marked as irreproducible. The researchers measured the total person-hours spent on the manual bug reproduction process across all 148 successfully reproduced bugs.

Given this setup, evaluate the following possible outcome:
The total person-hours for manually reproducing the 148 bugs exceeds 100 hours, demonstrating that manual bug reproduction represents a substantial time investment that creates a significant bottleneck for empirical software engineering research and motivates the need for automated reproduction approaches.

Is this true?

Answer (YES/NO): YES